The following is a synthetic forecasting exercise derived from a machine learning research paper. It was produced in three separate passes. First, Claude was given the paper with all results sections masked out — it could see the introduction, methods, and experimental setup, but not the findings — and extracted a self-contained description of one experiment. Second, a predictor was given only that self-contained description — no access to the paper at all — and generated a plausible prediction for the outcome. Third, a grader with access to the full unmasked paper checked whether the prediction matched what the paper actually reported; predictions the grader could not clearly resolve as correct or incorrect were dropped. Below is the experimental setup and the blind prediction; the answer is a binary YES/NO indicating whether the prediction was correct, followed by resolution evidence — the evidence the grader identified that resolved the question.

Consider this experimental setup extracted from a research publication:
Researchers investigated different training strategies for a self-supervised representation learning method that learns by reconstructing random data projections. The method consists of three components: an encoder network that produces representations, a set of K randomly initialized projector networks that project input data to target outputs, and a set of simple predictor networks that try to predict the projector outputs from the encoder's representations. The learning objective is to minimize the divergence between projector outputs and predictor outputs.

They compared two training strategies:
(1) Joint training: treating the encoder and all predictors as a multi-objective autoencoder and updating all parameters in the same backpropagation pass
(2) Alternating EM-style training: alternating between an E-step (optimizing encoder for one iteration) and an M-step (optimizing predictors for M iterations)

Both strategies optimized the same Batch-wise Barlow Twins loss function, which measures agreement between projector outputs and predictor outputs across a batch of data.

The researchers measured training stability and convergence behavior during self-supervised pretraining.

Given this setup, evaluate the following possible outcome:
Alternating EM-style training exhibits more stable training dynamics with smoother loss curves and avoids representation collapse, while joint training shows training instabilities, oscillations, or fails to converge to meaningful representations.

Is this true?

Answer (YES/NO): YES